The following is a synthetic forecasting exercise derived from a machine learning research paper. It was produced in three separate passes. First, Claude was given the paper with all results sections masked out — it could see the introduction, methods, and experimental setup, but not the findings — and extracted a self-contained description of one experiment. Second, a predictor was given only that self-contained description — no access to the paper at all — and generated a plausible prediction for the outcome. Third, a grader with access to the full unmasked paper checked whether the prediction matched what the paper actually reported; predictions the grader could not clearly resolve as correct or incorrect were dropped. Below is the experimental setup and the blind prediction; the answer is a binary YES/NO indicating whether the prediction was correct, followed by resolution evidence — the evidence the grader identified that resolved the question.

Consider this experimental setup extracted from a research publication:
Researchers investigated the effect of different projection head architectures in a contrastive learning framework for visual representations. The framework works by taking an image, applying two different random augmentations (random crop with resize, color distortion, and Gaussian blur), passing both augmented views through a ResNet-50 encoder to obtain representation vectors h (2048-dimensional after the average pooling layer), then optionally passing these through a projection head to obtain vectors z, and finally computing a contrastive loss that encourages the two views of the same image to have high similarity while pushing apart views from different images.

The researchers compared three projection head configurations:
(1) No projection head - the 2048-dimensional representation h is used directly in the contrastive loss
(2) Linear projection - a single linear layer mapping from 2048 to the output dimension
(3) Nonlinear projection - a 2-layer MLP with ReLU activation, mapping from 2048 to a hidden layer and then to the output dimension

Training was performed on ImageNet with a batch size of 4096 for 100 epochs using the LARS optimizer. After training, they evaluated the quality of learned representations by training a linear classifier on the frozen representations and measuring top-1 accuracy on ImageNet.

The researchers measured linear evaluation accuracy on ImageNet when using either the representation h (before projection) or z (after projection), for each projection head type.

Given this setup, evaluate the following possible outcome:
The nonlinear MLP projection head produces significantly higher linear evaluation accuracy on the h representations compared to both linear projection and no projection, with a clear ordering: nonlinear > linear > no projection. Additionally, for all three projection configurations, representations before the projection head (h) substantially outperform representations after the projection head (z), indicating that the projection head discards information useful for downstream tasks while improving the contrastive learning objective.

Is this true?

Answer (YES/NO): NO